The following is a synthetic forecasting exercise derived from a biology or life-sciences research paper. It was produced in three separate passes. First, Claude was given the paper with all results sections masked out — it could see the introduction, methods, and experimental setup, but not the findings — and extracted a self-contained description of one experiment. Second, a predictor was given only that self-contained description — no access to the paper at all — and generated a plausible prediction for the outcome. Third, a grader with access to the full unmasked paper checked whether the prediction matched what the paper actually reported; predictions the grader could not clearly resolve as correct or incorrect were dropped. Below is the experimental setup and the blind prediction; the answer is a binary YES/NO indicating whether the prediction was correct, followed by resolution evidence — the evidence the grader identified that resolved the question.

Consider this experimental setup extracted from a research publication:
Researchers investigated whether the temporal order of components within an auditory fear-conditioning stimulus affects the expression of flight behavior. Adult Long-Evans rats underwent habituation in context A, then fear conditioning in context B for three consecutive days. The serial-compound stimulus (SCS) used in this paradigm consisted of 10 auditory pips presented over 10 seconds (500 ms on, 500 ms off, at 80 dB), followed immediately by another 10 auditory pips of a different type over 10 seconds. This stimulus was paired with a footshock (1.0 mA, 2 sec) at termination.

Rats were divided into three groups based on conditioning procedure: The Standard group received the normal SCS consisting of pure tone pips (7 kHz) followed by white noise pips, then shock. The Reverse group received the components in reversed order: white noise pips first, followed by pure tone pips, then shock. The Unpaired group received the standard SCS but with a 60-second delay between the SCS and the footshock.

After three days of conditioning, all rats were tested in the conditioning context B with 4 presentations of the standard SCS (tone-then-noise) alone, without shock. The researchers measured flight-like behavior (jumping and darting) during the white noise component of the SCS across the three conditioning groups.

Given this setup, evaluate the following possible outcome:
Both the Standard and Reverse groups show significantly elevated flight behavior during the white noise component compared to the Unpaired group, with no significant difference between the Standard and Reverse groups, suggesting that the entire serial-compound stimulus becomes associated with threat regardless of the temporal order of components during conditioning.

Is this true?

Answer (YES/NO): NO